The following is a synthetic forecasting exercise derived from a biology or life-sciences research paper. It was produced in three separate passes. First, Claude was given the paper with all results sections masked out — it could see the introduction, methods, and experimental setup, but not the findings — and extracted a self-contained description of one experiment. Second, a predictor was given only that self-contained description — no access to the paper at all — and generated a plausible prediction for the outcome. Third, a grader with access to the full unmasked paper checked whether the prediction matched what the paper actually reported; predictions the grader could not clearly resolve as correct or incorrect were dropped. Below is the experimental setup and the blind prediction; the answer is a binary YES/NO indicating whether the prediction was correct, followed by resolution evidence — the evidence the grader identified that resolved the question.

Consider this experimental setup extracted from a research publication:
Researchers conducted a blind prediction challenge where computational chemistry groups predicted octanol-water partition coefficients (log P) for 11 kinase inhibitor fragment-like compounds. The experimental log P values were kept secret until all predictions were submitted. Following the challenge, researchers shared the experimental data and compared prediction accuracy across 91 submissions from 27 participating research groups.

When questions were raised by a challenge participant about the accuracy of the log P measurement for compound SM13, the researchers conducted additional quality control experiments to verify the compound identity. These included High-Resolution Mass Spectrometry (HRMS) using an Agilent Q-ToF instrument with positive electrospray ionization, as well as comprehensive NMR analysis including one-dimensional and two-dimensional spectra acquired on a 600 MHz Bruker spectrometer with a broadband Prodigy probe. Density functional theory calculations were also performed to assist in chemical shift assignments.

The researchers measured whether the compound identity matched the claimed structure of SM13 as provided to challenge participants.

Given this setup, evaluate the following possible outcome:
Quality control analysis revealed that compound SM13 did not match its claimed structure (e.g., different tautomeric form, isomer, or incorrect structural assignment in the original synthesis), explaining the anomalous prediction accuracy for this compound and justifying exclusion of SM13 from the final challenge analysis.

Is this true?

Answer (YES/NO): NO